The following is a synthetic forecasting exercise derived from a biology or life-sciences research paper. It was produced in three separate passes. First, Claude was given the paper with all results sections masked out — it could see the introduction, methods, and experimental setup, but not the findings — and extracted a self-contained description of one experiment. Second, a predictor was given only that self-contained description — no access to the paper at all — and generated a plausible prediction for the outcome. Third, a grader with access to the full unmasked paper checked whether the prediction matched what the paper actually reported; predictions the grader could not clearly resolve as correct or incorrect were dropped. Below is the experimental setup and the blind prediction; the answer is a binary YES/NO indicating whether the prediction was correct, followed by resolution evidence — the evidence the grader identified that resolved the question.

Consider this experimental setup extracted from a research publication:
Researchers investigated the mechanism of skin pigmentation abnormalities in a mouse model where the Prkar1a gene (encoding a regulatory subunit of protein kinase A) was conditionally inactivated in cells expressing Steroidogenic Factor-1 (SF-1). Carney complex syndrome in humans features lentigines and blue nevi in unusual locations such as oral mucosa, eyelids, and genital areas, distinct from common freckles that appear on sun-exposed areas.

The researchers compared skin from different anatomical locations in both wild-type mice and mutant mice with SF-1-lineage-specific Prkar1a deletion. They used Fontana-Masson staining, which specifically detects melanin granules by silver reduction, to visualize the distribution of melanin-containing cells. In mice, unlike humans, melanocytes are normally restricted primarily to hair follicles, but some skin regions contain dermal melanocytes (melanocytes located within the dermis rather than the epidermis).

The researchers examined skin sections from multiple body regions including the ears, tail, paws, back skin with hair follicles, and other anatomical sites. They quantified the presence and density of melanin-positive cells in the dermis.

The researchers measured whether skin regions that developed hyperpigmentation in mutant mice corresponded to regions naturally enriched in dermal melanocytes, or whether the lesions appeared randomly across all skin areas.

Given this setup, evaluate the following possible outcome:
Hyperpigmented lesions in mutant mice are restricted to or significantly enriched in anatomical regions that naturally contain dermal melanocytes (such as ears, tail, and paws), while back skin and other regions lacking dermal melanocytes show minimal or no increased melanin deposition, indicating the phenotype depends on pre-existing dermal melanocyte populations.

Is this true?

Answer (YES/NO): YES